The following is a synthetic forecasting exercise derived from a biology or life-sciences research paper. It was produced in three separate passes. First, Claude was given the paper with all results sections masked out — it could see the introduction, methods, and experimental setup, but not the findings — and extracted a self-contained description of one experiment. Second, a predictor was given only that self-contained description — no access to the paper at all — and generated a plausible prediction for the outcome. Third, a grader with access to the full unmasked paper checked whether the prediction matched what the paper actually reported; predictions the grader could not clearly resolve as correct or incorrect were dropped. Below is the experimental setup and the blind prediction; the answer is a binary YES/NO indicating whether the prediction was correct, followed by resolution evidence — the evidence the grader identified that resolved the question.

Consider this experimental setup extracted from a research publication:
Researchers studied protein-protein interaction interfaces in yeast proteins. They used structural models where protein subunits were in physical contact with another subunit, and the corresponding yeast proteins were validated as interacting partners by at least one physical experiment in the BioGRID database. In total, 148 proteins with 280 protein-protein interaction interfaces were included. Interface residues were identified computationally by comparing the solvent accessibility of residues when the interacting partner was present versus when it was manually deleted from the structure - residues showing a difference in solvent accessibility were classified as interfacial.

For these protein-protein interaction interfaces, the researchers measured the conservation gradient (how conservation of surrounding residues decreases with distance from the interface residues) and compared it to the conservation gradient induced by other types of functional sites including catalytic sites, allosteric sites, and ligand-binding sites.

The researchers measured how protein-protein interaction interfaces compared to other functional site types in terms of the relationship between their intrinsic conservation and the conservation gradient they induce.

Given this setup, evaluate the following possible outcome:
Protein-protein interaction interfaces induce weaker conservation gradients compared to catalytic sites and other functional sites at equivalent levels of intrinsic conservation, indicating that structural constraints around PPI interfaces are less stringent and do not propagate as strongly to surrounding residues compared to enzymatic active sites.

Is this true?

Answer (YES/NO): YES